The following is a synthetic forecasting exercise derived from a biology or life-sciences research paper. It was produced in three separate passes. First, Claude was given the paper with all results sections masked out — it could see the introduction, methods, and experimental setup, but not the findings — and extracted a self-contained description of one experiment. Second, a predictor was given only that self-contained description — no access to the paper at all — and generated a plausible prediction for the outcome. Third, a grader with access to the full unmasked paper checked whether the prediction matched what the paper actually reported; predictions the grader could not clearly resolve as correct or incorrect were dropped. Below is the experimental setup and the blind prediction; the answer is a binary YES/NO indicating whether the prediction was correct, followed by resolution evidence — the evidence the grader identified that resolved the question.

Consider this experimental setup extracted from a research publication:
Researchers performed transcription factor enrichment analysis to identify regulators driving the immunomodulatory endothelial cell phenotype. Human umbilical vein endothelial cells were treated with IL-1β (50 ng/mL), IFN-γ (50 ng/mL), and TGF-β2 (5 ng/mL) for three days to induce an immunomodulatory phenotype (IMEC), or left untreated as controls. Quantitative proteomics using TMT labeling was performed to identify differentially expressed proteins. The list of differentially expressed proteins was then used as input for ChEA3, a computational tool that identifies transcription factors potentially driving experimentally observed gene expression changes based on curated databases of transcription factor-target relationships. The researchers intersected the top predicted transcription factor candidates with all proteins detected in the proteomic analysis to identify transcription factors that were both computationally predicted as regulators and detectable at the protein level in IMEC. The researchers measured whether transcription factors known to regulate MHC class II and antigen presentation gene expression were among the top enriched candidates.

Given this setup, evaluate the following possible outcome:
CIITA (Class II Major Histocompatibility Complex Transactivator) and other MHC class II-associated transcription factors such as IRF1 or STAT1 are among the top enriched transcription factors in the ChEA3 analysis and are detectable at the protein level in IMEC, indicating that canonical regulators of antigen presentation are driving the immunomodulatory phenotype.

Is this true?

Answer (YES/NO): NO